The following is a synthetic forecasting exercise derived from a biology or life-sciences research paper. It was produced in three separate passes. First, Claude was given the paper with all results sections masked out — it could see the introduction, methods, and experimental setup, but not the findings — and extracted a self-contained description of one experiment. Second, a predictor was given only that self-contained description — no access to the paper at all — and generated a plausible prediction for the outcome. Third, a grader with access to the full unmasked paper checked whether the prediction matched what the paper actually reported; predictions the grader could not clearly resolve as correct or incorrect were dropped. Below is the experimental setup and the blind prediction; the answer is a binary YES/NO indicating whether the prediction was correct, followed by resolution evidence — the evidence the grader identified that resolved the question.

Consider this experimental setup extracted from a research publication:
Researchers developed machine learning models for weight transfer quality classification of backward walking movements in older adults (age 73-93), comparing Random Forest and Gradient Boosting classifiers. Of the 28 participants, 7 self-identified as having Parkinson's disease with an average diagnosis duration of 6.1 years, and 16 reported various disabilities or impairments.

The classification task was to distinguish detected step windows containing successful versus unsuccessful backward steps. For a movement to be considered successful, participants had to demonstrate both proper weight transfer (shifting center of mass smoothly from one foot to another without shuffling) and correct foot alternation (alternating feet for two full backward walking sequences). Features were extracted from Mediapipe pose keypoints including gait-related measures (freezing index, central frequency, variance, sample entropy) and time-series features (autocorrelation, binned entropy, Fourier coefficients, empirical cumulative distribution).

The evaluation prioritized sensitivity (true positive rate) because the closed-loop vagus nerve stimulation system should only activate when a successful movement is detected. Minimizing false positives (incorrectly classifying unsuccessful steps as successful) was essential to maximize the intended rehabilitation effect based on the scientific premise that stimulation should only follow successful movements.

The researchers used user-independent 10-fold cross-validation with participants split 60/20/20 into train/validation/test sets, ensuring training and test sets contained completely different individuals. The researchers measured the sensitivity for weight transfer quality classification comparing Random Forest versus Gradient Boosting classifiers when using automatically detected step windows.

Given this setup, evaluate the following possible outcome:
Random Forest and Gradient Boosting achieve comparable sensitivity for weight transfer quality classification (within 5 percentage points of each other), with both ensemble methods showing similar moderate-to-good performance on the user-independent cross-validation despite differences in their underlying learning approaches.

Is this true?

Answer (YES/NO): NO